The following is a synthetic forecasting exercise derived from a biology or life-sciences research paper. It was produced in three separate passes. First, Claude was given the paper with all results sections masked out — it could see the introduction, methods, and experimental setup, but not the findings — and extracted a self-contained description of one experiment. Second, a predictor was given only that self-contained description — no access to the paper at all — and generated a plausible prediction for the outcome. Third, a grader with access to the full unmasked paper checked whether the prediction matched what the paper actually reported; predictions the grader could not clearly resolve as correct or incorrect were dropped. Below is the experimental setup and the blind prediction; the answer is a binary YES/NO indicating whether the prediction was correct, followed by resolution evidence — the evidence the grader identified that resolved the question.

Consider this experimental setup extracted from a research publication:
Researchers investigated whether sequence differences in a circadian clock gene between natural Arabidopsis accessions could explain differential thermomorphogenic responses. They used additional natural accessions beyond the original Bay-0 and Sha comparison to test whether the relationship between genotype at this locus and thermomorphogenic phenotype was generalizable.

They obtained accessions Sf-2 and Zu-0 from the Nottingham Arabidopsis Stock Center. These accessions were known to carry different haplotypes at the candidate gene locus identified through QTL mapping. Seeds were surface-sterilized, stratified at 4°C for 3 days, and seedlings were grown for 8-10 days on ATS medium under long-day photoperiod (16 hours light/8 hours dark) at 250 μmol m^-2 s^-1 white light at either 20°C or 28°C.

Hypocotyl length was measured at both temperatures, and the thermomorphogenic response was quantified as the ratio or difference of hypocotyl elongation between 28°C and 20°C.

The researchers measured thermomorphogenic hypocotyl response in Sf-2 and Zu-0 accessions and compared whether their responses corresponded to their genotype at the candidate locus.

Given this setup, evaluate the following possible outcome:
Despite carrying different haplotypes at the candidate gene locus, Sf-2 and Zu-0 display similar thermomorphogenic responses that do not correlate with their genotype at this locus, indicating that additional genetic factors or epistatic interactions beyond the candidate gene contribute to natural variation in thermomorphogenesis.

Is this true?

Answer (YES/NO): NO